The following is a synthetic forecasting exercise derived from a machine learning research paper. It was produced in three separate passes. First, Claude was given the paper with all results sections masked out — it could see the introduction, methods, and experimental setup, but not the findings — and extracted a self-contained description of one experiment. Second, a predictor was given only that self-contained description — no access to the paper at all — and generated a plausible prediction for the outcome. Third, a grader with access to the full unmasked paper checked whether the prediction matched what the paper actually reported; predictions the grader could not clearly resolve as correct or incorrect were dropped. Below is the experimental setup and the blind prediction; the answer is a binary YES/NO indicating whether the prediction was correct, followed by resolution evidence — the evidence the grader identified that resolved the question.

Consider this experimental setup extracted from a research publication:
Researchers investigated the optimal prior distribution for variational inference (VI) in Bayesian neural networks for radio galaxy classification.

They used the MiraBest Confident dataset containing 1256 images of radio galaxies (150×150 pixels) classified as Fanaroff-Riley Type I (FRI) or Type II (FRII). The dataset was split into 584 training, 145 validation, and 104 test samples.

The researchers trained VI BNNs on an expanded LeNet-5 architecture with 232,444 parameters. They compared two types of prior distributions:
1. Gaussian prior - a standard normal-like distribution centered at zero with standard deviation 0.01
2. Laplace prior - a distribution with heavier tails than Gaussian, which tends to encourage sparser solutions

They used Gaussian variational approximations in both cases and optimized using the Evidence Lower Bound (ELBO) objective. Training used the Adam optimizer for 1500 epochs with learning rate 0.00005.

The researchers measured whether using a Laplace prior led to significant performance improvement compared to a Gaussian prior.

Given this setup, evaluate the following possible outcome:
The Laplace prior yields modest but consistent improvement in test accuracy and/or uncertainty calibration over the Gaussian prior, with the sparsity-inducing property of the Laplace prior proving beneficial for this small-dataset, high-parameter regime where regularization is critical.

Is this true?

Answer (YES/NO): NO